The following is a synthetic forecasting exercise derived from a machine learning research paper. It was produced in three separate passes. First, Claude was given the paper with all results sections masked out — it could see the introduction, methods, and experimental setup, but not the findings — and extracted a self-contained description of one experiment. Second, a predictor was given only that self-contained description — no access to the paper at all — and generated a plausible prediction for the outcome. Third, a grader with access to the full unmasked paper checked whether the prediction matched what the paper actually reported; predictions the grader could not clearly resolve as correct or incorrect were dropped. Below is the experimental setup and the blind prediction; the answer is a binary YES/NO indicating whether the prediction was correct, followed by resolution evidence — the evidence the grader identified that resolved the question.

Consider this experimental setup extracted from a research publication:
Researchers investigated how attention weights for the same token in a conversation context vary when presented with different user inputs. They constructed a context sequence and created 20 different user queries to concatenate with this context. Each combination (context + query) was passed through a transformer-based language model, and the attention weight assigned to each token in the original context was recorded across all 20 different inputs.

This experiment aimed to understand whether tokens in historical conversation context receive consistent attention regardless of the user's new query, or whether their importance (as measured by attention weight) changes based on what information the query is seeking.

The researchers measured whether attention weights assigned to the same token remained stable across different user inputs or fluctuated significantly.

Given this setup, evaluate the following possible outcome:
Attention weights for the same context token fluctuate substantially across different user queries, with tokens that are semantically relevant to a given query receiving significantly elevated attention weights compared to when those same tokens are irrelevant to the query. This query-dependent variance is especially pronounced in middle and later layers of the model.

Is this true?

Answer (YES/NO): NO